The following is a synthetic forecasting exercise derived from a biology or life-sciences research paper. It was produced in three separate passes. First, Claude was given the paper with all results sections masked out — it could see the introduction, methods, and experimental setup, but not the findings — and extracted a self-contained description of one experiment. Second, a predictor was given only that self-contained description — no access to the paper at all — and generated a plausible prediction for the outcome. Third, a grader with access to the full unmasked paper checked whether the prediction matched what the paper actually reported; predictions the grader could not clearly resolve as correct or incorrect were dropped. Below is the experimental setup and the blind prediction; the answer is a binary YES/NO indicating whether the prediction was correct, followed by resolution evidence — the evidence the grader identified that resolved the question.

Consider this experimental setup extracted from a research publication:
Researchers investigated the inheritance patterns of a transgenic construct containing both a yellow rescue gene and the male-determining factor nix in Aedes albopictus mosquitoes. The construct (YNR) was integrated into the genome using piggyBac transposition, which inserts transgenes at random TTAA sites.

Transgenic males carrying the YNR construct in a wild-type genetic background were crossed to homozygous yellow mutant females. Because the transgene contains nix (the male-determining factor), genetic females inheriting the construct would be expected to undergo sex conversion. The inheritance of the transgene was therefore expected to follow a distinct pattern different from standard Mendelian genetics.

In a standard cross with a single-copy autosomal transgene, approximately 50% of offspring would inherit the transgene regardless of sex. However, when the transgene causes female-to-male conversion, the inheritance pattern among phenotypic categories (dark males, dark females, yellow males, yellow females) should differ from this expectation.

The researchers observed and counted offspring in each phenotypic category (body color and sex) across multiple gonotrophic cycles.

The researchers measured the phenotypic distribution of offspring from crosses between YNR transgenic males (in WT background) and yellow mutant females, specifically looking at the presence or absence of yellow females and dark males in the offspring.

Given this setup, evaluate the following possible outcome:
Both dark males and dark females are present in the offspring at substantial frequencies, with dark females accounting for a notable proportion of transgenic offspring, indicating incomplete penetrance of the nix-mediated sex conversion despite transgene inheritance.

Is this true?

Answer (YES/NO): NO